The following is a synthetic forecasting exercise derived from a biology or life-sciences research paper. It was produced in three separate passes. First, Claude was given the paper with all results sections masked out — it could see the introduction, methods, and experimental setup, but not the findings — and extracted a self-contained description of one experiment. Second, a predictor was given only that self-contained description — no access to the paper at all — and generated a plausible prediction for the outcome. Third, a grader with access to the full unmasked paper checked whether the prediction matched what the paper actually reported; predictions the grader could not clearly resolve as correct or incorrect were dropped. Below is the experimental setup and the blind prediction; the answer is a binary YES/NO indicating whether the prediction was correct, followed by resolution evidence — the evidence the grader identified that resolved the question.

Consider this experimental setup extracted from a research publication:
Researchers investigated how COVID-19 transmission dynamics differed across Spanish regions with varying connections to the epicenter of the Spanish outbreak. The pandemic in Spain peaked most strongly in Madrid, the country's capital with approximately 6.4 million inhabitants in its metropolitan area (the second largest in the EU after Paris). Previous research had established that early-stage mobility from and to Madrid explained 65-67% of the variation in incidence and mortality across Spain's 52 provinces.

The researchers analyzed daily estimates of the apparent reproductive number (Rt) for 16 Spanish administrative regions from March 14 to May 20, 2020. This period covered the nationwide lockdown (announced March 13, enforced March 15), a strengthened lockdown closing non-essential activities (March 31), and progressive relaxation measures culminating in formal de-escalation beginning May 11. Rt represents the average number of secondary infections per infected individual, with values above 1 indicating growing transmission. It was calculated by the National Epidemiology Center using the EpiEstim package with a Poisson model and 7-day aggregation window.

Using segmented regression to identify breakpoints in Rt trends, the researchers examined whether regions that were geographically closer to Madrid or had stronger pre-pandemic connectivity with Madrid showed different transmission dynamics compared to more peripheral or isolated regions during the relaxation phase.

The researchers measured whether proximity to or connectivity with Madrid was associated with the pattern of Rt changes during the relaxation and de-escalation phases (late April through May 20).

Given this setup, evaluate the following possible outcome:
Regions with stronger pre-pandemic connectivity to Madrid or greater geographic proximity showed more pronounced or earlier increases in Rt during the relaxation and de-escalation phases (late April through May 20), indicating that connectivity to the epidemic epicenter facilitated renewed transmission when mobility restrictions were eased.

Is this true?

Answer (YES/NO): NO